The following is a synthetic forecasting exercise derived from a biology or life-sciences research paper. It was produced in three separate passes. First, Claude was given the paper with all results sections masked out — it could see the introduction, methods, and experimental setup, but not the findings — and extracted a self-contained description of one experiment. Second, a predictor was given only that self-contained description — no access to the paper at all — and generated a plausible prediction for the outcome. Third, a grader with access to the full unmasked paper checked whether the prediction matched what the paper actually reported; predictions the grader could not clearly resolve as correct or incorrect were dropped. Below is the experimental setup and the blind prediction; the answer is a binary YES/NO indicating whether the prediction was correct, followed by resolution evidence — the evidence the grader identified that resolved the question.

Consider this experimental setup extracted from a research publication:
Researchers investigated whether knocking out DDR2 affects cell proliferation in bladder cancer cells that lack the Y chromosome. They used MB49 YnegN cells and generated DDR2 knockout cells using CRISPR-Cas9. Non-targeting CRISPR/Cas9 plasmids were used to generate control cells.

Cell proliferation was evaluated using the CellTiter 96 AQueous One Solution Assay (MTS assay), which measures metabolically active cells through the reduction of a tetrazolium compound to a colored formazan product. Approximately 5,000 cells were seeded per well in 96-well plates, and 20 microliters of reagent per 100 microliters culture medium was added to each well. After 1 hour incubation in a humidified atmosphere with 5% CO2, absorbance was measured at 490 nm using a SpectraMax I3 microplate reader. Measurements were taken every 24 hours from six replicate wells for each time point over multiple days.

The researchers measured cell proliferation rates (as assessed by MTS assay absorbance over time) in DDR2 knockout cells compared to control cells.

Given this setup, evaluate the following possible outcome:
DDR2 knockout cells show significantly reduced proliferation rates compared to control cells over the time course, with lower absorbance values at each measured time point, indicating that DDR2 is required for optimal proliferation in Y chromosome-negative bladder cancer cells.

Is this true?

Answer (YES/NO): YES